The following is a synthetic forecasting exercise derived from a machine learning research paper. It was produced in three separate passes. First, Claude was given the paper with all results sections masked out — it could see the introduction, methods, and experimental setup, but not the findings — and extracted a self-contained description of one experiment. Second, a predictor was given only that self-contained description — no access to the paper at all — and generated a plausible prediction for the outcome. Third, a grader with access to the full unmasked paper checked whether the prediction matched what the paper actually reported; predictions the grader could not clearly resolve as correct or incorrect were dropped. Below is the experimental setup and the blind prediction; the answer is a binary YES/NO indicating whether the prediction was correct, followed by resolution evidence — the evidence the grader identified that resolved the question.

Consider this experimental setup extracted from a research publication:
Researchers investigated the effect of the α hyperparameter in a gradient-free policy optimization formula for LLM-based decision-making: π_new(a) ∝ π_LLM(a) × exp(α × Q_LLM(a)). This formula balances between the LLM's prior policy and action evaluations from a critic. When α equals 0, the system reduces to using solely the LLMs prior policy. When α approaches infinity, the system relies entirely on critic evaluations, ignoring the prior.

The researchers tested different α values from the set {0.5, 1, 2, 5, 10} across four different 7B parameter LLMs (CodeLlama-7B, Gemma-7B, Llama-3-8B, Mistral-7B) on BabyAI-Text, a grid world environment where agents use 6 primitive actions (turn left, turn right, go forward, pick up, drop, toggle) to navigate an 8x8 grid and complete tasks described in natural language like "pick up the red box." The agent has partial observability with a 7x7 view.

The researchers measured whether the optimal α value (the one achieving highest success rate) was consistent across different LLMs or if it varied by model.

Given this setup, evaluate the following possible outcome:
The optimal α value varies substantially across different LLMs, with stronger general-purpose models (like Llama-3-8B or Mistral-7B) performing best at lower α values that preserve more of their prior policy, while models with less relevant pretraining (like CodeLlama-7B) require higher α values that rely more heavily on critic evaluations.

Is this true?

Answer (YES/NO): NO